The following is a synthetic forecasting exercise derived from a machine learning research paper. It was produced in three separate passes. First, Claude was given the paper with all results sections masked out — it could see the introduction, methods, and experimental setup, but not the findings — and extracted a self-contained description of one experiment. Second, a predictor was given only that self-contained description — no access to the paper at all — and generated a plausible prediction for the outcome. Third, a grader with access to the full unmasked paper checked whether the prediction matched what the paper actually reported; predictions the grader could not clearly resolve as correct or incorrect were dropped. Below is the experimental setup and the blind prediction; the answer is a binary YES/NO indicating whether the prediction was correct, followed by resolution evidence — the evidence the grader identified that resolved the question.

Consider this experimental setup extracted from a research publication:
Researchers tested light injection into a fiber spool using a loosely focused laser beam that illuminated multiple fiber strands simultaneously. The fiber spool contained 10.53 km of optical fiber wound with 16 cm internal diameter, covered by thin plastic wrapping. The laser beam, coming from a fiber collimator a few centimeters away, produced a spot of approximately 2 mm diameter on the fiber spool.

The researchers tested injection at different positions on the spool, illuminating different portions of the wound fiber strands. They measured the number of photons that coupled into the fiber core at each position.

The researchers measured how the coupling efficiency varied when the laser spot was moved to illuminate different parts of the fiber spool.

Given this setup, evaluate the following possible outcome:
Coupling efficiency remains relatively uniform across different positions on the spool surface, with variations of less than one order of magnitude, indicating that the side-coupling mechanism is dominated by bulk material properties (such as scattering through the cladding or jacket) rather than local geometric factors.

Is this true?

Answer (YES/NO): NO